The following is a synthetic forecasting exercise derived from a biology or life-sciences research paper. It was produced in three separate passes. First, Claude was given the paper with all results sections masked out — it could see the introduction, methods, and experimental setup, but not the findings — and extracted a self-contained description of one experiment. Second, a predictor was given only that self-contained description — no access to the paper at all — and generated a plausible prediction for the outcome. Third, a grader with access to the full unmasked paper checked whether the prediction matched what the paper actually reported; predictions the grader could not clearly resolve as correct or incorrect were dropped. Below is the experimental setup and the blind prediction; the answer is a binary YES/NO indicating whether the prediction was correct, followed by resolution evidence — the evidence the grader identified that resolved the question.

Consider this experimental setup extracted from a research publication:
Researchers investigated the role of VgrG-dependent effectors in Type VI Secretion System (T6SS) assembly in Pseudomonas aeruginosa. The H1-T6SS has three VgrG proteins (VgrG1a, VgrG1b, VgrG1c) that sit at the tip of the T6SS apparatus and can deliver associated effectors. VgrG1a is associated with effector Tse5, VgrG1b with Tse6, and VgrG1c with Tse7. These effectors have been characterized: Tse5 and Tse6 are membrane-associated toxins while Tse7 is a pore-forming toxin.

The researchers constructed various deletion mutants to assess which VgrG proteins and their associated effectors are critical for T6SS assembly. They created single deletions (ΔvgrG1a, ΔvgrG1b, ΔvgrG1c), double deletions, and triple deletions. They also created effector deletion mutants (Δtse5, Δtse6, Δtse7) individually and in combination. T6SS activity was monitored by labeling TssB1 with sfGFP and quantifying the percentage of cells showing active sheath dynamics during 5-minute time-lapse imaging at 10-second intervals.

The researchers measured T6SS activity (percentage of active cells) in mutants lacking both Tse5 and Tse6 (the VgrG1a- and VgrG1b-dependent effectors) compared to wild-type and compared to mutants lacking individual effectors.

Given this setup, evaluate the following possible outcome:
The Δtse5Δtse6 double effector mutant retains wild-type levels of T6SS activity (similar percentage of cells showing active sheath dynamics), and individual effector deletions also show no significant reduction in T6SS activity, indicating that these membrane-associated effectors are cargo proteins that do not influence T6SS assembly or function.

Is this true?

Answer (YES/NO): NO